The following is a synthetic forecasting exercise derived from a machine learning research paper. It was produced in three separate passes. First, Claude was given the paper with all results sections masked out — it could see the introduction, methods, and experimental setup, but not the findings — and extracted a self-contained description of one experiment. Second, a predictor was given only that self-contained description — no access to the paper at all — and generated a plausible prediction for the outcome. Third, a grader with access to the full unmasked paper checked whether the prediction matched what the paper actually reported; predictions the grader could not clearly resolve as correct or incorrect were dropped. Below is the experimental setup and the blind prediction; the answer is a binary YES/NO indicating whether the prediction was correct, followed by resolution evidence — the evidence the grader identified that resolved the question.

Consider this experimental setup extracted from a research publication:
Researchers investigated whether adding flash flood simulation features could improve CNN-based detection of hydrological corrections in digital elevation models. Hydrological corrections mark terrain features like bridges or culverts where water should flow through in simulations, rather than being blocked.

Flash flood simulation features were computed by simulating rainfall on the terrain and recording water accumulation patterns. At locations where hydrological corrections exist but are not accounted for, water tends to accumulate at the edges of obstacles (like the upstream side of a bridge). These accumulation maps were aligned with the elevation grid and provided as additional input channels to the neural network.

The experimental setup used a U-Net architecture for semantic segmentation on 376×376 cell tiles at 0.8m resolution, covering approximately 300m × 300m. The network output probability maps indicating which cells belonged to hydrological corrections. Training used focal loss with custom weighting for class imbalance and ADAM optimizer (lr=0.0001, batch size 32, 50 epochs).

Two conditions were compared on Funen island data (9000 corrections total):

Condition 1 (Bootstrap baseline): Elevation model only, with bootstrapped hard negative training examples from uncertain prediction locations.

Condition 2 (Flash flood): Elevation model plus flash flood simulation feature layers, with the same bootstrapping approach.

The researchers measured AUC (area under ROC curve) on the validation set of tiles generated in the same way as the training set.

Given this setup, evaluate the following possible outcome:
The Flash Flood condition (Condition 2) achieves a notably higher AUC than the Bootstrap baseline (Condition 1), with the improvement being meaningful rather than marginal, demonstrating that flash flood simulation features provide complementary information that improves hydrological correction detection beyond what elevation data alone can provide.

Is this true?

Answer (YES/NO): NO